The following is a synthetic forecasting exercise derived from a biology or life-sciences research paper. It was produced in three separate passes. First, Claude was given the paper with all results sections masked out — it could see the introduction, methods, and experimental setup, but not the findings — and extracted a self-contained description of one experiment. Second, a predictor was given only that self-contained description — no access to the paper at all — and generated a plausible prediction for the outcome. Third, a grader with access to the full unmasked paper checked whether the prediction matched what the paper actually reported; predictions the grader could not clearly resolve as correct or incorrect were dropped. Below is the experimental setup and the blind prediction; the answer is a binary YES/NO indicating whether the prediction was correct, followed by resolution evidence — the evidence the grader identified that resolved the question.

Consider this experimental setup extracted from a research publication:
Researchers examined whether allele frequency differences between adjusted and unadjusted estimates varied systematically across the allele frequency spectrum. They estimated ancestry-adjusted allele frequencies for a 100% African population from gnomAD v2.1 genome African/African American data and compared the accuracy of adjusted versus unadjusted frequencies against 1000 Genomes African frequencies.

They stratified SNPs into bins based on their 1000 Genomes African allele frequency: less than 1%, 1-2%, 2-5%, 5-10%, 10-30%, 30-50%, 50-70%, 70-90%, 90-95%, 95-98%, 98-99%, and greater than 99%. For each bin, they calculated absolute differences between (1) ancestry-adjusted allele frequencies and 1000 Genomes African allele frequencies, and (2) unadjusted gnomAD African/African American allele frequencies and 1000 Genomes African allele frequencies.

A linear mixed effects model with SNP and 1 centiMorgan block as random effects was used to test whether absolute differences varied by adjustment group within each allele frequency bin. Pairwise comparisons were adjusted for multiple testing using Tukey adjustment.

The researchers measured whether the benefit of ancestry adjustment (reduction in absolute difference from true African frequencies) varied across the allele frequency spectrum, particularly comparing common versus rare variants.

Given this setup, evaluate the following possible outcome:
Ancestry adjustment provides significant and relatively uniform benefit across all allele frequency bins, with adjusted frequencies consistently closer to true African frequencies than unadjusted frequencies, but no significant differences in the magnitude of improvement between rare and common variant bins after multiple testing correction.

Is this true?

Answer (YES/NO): NO